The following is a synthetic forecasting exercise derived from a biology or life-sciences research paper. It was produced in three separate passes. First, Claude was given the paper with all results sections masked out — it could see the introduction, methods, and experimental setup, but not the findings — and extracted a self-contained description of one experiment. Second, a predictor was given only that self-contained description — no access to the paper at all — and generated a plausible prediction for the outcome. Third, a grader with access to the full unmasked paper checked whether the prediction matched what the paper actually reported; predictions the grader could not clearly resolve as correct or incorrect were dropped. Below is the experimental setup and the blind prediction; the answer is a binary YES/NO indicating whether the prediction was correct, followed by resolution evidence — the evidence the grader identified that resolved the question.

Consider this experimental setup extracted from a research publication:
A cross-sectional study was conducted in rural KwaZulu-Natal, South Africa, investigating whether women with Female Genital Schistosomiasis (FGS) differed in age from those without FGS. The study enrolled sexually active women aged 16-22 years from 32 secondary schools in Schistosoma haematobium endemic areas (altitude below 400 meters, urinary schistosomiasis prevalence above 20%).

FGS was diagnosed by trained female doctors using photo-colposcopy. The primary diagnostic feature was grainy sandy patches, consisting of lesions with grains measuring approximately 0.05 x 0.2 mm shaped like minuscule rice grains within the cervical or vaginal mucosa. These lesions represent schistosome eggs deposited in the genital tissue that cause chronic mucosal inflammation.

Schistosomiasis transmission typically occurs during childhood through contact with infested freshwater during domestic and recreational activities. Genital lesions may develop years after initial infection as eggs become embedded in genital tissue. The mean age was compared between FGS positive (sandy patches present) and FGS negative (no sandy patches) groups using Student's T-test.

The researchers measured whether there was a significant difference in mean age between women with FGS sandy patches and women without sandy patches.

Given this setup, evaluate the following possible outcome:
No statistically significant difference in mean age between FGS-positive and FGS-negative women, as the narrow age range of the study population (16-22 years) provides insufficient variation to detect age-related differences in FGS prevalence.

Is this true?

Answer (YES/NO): YES